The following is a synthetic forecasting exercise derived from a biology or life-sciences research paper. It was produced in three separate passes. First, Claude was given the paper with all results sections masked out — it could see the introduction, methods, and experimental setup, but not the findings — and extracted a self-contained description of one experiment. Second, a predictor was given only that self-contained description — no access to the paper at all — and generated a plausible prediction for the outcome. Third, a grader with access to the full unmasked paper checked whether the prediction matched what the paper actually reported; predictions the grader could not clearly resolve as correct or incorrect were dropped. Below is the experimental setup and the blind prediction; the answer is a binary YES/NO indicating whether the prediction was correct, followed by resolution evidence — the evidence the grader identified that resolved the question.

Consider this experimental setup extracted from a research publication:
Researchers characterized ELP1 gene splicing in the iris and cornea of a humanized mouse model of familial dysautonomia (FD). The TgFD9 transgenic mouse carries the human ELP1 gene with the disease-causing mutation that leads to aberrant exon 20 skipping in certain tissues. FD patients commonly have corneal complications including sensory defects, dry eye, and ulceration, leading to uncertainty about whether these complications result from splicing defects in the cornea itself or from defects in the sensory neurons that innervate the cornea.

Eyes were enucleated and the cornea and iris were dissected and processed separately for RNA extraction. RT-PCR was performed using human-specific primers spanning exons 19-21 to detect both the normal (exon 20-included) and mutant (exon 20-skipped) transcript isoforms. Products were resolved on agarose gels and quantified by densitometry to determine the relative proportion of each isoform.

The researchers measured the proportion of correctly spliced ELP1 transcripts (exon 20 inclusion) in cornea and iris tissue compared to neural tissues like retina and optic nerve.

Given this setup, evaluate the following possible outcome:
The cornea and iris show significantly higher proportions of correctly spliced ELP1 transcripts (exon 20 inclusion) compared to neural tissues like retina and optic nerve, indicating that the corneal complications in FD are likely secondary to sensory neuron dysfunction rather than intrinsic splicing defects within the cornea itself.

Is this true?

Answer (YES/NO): NO